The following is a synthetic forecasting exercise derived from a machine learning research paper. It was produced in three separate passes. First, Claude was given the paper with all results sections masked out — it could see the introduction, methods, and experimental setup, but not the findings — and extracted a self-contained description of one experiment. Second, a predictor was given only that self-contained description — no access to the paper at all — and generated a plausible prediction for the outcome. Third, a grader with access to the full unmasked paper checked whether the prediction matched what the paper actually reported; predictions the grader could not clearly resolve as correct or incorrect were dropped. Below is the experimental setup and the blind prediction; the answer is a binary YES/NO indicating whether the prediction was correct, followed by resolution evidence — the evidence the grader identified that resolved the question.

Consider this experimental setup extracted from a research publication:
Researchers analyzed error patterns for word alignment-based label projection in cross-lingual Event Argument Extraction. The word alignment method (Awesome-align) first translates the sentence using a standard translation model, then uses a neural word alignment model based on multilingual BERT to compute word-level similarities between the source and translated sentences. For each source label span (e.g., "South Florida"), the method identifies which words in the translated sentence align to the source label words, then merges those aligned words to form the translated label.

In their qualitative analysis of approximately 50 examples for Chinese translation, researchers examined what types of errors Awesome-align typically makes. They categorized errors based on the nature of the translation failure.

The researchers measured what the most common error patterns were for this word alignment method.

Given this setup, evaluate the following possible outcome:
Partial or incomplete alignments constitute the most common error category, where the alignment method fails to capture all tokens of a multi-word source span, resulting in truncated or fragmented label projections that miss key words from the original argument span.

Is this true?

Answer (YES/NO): NO